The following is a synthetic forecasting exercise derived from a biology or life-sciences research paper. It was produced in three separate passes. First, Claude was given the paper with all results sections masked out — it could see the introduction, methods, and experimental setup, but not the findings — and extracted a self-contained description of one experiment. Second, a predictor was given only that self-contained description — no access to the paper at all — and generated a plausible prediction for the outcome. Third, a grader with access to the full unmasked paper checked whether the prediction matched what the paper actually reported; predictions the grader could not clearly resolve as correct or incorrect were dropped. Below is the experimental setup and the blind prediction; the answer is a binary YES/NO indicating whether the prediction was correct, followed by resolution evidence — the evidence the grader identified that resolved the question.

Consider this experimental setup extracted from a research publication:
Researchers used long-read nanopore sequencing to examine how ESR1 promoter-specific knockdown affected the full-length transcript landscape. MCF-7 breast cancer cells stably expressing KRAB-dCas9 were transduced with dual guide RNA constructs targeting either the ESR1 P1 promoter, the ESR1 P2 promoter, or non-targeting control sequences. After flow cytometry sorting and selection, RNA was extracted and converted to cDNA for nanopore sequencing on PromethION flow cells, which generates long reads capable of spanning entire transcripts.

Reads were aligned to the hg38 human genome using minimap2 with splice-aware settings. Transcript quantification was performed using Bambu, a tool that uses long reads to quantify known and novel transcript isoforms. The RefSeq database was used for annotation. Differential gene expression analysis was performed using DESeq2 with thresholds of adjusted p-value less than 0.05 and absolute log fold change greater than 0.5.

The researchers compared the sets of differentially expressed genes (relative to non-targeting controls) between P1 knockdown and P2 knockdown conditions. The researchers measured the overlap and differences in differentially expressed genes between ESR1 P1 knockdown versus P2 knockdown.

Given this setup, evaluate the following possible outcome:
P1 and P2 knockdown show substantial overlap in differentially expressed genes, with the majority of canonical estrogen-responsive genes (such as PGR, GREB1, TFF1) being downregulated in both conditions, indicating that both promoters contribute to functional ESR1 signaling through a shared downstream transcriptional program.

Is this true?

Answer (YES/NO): NO